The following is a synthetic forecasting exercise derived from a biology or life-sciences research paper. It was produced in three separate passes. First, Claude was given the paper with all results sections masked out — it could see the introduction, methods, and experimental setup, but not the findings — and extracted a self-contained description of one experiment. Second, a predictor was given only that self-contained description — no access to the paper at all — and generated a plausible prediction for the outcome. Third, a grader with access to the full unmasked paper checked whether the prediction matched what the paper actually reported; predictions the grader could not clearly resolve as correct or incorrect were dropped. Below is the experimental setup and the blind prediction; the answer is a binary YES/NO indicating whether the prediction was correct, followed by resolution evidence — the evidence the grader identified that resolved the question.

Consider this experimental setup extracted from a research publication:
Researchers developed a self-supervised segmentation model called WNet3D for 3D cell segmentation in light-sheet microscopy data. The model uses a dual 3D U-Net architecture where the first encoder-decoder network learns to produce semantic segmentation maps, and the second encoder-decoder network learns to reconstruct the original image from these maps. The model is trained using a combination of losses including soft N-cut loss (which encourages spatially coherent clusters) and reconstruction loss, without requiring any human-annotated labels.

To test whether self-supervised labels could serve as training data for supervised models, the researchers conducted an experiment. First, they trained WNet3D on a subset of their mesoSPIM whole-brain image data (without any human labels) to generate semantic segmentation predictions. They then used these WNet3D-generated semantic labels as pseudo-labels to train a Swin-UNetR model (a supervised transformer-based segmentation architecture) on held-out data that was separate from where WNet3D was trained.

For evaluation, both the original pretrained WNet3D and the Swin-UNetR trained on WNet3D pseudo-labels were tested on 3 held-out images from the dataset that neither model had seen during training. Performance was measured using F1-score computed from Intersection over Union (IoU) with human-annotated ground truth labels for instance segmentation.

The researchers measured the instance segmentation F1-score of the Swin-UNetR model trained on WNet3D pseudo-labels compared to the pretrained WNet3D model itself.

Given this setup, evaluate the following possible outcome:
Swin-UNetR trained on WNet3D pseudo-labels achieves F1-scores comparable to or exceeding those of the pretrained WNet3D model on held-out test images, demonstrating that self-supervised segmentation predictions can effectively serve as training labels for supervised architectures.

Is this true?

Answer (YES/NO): YES